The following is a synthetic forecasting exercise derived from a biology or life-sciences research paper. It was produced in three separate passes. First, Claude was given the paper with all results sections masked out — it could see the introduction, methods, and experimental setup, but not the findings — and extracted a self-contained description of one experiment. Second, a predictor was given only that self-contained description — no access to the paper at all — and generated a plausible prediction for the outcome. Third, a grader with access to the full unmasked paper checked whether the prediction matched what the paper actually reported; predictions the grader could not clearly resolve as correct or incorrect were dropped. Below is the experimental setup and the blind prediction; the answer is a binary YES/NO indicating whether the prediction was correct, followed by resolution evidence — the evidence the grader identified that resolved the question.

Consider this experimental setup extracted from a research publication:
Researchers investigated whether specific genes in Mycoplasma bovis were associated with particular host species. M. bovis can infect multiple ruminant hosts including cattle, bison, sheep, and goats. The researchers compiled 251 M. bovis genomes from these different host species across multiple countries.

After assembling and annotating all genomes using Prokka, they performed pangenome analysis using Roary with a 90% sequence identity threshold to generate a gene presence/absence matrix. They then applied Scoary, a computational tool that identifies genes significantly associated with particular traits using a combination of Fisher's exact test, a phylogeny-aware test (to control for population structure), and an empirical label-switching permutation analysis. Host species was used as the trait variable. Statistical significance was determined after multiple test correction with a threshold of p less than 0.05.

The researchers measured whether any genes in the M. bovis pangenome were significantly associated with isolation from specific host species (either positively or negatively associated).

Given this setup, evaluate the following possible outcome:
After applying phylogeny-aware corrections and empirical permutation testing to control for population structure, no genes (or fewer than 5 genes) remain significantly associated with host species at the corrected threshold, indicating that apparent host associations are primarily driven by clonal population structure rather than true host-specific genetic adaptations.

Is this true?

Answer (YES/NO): NO